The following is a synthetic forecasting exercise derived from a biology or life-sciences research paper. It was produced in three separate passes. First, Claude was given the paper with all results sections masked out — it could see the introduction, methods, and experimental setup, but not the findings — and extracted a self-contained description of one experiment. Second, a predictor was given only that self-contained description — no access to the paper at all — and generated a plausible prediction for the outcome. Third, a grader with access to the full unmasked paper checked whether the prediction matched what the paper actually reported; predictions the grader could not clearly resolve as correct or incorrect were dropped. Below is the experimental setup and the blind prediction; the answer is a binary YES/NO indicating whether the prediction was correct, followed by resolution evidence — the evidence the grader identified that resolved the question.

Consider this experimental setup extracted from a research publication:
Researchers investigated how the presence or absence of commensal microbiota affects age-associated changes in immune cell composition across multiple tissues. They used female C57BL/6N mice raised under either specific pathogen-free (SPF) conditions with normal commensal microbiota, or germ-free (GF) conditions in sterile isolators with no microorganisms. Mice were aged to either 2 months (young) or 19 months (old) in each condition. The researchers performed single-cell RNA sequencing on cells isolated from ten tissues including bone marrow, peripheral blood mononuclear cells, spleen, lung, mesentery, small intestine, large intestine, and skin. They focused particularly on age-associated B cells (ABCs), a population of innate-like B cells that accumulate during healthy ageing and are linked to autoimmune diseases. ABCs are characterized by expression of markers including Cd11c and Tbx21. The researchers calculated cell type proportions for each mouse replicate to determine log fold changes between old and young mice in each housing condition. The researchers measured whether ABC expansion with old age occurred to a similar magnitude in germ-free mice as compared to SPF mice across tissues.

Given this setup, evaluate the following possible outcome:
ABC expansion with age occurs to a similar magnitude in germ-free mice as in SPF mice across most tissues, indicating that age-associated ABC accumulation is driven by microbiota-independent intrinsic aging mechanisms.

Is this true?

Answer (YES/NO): YES